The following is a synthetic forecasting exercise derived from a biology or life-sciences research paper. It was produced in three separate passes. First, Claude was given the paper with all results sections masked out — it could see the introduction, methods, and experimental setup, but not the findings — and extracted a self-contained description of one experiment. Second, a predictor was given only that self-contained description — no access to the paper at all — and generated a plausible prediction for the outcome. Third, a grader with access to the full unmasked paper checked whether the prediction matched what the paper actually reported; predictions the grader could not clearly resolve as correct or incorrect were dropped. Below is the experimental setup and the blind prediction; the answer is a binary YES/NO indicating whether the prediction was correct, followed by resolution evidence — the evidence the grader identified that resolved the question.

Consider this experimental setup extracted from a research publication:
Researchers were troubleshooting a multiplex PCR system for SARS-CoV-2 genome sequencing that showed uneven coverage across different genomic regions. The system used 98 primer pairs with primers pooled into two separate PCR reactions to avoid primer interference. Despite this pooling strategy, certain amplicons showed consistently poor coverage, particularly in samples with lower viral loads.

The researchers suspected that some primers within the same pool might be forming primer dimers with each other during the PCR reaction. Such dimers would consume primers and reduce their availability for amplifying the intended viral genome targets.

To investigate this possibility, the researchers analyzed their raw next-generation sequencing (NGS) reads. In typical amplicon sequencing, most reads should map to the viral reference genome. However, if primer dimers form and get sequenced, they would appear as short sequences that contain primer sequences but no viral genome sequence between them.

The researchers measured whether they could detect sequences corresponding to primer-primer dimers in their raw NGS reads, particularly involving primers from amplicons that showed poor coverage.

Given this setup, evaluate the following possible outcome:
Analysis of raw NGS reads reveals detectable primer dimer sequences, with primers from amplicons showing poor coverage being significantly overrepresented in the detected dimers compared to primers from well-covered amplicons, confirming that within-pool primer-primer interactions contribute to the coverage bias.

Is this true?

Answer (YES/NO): YES